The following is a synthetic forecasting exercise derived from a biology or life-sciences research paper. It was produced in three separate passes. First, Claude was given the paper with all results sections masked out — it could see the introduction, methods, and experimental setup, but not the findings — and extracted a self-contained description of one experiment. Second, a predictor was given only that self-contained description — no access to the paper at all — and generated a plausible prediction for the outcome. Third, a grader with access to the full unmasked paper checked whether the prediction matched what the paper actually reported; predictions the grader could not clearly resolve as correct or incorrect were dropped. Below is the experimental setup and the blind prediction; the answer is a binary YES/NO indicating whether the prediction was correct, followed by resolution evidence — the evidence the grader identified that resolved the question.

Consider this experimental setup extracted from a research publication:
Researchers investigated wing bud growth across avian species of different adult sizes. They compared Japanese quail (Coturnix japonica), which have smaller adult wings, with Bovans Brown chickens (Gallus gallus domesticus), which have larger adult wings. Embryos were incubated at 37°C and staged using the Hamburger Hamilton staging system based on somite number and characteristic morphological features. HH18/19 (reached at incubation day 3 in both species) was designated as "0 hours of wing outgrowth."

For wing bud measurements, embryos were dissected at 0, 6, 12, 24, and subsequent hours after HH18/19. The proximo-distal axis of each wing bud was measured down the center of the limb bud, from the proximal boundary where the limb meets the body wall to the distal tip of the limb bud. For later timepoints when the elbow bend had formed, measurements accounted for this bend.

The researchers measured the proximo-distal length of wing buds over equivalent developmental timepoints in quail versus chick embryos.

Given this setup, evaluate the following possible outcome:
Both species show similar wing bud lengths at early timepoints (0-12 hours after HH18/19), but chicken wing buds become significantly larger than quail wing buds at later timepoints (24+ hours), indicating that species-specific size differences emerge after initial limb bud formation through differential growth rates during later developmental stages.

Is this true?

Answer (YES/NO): NO